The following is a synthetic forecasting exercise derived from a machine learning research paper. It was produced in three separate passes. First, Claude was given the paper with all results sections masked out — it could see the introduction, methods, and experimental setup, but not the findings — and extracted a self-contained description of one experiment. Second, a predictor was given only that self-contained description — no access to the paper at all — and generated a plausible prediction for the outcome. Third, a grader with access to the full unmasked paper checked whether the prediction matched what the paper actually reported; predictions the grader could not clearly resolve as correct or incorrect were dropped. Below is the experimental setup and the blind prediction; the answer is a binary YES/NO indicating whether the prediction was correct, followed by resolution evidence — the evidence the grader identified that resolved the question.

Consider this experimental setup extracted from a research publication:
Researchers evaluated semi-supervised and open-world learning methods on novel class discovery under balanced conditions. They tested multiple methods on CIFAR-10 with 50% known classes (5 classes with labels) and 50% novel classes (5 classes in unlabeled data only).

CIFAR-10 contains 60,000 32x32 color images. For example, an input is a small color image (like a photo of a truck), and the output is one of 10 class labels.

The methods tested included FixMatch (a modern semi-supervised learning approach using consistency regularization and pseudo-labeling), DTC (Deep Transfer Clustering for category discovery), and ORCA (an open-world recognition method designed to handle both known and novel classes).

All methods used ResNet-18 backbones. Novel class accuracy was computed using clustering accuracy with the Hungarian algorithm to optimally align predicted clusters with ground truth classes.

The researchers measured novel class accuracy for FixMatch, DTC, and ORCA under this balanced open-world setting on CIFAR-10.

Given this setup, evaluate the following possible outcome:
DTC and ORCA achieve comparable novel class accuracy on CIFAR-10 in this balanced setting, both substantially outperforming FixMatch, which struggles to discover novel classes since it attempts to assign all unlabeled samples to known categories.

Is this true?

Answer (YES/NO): NO